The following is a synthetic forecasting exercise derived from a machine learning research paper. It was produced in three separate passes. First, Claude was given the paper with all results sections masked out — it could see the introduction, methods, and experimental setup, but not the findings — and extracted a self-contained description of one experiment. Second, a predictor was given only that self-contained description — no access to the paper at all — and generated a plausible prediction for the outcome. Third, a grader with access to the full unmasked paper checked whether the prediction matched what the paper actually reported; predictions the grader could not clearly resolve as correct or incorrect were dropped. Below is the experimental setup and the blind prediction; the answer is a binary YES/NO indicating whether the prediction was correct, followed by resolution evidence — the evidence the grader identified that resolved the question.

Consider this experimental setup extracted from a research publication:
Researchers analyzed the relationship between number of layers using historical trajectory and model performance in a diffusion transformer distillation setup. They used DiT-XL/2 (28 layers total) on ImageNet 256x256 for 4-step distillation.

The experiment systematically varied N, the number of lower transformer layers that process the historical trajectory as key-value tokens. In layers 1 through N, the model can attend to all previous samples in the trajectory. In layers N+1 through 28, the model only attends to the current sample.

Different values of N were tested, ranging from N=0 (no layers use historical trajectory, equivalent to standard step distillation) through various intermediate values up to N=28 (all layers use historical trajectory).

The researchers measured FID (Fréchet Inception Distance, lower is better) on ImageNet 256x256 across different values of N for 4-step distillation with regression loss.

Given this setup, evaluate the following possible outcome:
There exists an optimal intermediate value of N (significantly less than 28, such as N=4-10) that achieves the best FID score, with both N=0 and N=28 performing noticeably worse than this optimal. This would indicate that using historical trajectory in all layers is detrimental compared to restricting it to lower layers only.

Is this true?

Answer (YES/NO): YES